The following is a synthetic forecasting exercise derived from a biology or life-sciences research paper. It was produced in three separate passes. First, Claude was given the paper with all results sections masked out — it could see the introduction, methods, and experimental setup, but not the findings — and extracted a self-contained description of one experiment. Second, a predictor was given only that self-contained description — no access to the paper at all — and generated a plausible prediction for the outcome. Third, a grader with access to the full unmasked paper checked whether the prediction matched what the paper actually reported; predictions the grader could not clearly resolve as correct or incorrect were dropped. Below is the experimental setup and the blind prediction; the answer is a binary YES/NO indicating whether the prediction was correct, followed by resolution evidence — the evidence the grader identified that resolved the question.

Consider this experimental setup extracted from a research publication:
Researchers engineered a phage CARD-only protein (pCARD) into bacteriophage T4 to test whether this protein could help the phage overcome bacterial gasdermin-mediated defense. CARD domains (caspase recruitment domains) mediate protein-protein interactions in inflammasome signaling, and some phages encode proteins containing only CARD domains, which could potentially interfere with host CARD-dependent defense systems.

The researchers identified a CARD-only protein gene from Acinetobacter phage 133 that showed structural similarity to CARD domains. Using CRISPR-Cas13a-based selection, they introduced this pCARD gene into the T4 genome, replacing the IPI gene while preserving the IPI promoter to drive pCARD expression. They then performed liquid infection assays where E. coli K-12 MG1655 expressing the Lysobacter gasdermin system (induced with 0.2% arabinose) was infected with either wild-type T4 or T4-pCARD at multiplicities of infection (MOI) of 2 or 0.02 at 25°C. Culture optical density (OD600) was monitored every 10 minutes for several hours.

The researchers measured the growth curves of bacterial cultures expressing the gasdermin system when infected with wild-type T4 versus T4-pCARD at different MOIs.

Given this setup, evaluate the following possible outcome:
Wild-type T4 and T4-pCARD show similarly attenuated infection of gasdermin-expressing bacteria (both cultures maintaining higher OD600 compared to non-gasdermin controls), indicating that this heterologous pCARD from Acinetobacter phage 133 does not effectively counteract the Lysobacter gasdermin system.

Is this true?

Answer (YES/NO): NO